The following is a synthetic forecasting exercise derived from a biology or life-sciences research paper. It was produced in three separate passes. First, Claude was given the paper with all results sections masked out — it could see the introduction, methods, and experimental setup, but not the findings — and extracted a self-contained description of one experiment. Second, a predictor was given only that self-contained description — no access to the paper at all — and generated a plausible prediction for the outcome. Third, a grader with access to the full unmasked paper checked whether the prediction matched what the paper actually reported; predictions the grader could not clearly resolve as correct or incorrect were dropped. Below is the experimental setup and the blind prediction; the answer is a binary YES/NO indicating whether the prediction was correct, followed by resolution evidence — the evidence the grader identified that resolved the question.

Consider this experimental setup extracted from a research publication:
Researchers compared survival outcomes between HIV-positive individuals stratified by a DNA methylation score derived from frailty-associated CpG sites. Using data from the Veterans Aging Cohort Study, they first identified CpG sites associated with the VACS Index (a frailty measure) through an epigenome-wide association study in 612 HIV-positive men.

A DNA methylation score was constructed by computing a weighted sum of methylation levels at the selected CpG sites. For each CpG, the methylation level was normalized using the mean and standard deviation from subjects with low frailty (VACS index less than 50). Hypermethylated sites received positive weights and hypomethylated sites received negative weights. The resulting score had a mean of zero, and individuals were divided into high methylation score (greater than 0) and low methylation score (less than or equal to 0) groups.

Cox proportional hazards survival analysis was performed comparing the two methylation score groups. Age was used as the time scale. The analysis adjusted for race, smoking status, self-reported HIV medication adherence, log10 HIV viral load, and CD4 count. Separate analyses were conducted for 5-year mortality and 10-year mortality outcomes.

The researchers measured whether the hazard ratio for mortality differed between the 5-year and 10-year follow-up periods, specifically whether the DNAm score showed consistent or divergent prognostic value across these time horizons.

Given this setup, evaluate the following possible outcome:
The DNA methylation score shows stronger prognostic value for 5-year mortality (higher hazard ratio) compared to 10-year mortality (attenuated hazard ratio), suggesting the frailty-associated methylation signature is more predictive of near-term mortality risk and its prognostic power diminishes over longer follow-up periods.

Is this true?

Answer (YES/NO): NO